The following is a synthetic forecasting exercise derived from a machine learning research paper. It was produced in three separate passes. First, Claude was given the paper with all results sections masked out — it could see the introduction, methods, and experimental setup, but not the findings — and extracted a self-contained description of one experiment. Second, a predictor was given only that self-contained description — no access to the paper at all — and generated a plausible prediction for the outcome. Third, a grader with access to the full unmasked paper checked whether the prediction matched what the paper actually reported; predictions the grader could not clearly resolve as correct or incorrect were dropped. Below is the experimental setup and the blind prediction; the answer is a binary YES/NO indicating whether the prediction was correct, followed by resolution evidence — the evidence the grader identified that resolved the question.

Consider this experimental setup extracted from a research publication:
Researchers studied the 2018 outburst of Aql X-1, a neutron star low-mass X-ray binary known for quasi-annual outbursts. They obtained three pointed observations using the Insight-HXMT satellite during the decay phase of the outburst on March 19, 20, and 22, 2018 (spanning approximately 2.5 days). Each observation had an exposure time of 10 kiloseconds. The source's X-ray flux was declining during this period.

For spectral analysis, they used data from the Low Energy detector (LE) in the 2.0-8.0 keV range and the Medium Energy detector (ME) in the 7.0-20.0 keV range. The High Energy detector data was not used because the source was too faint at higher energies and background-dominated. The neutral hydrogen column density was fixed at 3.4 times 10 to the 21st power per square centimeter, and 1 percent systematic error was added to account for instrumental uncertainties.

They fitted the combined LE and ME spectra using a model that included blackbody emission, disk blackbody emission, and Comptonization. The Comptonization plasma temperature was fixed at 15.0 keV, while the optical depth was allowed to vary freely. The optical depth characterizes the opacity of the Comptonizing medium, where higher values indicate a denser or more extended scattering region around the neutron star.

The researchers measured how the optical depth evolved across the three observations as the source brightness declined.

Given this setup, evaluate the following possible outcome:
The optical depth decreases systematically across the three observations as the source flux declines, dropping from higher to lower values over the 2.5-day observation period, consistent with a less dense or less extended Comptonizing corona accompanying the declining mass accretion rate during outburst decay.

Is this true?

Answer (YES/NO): NO